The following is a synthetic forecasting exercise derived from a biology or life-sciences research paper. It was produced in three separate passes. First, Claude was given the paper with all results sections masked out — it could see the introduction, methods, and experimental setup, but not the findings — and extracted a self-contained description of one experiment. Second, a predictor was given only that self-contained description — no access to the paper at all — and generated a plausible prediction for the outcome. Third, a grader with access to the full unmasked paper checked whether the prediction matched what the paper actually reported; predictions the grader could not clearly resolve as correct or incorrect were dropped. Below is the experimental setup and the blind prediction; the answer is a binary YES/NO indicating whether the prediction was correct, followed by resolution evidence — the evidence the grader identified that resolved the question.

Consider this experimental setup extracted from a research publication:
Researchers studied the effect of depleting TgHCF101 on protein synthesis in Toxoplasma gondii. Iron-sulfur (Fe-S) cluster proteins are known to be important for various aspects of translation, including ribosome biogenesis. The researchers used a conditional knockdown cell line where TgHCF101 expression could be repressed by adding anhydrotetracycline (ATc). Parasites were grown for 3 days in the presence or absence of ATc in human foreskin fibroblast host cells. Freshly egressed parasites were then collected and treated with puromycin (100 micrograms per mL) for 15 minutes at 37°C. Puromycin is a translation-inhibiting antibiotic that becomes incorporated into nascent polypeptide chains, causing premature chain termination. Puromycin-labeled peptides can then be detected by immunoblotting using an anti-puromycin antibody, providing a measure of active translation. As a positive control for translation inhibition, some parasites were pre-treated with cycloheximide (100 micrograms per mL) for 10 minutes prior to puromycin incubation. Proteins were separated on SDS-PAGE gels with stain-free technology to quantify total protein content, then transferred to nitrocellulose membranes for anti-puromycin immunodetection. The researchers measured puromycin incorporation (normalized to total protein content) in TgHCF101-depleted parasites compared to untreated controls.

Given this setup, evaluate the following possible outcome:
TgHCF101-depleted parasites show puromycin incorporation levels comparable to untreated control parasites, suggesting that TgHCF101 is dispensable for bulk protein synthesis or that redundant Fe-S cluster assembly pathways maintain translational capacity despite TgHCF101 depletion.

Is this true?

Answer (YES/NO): NO